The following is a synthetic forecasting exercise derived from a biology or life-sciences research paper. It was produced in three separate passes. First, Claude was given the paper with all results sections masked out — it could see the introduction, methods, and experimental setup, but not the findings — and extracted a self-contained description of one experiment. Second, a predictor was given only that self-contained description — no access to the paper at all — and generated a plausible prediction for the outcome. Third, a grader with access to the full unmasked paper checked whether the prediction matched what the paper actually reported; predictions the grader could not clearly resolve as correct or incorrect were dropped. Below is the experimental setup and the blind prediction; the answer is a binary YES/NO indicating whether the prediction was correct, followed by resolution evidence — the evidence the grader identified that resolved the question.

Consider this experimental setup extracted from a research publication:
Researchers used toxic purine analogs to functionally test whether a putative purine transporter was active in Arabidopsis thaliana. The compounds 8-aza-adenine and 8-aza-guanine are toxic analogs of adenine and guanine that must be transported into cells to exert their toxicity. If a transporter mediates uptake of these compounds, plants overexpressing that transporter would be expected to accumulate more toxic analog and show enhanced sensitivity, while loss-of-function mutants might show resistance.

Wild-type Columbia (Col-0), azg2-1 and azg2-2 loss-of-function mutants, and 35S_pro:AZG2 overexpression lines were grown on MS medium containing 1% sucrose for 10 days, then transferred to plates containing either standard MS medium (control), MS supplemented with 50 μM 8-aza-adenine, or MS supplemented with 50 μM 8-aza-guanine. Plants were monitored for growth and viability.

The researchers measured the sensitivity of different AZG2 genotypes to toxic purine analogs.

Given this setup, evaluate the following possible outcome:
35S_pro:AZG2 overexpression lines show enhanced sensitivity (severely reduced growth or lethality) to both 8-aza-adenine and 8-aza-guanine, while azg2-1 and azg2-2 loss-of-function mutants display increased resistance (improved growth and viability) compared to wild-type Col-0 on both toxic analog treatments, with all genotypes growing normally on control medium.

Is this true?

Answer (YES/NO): NO